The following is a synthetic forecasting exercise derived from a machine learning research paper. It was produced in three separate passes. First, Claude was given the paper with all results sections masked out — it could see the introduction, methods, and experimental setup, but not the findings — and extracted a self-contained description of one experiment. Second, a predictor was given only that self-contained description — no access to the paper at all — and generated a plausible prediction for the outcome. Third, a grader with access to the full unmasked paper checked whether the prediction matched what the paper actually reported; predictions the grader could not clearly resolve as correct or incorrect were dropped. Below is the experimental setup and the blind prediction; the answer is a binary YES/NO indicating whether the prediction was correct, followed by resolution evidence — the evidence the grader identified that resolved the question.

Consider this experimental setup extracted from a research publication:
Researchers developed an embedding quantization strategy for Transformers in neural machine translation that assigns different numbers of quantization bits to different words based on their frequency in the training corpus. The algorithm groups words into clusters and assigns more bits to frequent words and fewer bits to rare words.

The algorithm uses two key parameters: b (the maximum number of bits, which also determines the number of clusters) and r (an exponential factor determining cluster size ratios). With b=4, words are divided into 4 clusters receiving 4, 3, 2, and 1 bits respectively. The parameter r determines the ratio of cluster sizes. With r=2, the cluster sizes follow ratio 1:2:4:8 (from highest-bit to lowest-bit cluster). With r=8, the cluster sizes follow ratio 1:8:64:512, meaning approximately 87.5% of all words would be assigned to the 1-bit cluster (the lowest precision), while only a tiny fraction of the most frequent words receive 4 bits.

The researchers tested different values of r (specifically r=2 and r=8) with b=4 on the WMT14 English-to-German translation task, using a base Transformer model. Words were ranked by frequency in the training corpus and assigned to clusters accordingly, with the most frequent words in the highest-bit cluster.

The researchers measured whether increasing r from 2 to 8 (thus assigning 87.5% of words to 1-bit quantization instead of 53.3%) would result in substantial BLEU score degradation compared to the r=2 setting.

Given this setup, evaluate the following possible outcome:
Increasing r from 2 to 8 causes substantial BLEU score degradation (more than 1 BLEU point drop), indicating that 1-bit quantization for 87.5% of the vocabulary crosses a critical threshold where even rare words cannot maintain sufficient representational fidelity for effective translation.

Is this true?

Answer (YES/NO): NO